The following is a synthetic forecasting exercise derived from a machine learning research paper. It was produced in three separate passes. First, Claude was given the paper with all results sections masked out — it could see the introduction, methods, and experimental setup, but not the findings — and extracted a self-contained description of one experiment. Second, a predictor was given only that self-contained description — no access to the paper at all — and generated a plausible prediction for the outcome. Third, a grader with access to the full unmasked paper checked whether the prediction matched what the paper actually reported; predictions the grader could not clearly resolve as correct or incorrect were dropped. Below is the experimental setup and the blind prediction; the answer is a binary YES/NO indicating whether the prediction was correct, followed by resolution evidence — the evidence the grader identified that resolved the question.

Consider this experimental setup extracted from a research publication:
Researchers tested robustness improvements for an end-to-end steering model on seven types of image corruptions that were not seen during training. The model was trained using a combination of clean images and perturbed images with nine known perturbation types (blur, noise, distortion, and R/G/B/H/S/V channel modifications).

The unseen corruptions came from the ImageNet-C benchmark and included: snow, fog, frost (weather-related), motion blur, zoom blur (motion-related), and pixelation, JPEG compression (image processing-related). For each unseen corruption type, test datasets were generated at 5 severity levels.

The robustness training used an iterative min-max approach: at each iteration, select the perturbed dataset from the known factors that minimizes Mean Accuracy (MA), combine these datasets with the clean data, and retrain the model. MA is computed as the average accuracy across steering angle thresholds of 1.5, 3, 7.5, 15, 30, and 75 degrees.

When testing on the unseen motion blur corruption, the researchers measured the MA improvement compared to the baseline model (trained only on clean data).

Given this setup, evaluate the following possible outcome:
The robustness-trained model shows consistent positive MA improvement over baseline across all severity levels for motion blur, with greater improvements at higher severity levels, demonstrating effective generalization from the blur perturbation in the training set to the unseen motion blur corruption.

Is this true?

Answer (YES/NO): NO